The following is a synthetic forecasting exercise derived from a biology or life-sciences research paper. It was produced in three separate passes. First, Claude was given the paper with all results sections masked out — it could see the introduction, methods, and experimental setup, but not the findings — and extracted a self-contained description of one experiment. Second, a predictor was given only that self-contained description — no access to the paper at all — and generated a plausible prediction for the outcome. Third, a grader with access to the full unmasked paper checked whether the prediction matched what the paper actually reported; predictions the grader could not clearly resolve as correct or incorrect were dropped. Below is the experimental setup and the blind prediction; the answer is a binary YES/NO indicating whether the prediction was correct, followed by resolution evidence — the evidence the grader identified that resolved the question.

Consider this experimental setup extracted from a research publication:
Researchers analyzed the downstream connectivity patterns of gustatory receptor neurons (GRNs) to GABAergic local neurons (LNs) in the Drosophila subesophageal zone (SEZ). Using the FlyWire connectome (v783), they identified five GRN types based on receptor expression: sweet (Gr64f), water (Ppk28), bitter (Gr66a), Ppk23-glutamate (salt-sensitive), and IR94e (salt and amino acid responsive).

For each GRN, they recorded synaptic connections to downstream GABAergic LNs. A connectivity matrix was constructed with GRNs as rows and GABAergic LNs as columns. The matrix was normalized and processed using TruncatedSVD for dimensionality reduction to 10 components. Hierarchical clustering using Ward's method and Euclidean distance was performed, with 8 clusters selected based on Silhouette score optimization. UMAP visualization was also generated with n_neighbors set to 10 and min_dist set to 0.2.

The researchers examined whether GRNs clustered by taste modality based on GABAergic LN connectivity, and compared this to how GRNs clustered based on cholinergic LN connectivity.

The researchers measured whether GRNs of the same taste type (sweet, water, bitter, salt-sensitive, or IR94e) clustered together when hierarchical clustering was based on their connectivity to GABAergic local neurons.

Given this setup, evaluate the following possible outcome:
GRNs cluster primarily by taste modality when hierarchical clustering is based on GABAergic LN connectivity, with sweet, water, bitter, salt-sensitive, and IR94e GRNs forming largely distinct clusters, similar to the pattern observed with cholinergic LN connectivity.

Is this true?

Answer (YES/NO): NO